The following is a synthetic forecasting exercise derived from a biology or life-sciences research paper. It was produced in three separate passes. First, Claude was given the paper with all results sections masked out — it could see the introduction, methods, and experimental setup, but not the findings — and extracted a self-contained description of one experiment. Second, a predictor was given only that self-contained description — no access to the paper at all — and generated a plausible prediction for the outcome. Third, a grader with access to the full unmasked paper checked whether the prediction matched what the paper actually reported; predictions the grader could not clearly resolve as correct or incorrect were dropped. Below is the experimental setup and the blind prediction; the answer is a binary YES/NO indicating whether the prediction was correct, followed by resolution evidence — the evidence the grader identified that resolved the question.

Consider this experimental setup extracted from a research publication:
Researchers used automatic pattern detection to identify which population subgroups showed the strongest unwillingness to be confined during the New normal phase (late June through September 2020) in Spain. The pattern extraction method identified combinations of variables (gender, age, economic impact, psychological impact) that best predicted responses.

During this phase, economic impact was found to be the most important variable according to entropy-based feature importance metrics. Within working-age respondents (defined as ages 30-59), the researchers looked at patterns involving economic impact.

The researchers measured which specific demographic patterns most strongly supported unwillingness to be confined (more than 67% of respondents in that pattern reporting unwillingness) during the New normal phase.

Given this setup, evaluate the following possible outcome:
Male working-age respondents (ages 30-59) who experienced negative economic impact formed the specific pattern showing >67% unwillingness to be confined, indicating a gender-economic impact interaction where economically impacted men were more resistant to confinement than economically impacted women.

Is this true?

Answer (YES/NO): NO